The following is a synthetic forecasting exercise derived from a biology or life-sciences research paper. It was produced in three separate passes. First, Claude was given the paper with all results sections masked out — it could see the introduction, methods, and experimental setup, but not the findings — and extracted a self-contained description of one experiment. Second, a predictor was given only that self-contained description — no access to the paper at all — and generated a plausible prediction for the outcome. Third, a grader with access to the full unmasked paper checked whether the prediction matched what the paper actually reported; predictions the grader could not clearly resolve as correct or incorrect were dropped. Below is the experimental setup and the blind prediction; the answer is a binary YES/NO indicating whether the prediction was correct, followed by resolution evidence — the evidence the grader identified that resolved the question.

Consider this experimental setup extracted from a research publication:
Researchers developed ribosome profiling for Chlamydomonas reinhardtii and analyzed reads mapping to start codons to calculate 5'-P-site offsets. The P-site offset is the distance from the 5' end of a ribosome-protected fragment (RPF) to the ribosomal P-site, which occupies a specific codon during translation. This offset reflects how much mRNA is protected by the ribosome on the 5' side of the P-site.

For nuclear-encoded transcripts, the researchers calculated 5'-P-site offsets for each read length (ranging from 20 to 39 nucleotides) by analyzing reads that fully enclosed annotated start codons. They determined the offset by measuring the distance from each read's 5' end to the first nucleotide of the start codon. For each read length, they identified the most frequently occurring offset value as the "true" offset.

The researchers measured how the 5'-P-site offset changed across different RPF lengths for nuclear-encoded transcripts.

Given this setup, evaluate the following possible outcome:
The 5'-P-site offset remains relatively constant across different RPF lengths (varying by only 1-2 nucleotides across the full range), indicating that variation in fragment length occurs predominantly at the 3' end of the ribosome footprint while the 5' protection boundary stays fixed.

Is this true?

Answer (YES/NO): YES